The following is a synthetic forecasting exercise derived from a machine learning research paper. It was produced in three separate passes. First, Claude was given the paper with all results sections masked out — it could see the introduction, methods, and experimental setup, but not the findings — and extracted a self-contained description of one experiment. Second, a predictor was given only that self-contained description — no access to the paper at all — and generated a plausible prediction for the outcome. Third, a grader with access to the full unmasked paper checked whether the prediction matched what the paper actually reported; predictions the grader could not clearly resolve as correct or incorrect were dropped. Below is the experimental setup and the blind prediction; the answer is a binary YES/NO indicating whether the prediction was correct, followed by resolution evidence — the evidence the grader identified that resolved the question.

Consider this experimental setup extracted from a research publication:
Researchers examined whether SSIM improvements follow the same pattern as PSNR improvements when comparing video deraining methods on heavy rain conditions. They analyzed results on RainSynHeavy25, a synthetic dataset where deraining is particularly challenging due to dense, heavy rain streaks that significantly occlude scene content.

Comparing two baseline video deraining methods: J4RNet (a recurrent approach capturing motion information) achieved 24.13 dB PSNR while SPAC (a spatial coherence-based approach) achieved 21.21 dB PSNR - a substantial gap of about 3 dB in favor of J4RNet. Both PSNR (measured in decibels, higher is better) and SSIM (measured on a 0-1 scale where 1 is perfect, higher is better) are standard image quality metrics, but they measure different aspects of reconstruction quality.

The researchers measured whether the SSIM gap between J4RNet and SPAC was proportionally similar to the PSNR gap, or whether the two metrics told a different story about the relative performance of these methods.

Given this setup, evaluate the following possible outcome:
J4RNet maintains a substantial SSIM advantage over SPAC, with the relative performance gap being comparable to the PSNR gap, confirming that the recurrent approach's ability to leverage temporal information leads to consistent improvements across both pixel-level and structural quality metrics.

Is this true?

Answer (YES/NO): YES